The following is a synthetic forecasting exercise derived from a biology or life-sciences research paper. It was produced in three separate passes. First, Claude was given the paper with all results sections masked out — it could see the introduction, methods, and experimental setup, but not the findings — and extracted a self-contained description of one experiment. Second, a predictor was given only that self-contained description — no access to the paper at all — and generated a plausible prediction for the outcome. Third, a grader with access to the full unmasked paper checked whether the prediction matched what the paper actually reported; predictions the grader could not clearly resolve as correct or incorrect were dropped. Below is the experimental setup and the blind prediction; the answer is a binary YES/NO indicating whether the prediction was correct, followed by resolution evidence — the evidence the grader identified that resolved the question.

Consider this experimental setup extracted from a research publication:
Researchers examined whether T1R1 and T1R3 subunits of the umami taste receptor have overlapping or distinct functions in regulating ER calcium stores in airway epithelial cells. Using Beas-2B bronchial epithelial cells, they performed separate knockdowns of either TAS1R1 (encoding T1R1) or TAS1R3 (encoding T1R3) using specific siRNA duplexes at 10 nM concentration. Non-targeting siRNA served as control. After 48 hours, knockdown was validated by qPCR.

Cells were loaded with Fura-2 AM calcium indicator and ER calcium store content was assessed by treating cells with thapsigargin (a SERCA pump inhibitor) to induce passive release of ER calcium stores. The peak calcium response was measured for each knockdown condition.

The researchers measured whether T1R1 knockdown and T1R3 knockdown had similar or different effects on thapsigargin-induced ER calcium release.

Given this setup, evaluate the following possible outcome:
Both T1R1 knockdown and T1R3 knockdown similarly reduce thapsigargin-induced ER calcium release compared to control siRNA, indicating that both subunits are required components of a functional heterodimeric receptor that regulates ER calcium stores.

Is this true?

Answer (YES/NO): YES